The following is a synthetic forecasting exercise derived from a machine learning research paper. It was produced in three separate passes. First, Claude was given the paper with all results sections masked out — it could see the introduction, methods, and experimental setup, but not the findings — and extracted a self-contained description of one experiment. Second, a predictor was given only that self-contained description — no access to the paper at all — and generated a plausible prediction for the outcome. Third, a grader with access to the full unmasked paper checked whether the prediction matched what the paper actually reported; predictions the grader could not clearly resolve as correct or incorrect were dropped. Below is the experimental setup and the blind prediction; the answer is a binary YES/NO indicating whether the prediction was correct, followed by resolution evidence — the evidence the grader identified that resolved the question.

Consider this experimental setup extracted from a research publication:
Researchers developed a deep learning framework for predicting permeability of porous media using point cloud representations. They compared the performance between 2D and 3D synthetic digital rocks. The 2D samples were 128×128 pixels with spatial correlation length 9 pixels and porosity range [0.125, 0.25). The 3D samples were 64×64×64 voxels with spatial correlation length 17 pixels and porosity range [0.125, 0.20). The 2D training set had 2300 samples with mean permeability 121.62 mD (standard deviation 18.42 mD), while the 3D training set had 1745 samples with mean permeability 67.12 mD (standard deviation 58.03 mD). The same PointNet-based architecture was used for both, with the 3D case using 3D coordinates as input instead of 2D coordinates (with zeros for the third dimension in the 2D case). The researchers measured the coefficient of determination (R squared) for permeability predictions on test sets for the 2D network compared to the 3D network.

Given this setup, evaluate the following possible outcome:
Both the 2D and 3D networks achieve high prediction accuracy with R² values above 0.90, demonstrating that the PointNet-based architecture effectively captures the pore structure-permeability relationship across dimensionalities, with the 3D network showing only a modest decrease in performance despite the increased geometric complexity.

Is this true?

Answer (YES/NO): NO